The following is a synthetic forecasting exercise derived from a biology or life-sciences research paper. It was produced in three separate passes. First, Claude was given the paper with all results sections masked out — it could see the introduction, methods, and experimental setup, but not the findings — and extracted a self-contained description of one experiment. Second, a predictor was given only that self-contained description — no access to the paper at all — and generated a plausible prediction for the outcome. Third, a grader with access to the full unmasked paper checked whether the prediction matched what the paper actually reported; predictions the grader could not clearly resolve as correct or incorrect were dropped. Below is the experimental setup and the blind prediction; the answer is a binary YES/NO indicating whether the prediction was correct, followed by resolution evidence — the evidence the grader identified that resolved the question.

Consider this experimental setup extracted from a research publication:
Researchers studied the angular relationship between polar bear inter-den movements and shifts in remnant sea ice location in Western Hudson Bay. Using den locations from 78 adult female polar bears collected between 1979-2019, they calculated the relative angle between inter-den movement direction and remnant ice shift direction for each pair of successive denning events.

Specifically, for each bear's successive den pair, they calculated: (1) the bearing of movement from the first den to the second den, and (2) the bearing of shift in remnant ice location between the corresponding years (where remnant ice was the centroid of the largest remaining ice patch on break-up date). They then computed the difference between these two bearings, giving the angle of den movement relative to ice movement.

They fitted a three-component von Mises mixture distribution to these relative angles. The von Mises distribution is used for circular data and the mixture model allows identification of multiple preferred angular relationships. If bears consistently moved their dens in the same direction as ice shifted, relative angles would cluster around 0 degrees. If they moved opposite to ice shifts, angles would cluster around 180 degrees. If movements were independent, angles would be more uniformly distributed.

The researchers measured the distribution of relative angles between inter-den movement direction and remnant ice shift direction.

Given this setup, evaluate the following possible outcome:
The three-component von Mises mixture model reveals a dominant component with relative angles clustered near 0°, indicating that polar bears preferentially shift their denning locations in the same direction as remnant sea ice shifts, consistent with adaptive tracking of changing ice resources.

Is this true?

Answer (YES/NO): NO